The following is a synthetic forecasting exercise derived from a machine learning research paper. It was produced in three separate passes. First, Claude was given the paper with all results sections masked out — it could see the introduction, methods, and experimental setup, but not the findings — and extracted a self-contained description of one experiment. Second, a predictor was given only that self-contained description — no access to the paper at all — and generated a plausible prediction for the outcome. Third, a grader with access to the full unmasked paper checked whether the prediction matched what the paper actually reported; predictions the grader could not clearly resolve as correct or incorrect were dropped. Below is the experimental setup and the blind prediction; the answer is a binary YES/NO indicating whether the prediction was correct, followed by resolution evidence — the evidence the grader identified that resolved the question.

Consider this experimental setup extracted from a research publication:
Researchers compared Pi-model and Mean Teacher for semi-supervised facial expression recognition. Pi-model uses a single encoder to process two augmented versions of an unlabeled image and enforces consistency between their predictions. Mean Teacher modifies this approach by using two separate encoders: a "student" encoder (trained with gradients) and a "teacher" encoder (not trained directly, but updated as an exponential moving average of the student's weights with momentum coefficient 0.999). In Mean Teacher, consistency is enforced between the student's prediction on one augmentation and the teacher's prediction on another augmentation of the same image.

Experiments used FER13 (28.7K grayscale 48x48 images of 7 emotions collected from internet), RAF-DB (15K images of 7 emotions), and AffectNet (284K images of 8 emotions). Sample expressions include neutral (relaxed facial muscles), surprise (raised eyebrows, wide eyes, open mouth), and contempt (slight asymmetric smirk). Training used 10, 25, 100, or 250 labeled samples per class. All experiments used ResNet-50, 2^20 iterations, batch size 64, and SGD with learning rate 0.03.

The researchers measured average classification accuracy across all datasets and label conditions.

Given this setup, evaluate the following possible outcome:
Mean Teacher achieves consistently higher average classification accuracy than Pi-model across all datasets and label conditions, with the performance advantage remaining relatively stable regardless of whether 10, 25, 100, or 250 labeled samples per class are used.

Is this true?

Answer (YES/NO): NO